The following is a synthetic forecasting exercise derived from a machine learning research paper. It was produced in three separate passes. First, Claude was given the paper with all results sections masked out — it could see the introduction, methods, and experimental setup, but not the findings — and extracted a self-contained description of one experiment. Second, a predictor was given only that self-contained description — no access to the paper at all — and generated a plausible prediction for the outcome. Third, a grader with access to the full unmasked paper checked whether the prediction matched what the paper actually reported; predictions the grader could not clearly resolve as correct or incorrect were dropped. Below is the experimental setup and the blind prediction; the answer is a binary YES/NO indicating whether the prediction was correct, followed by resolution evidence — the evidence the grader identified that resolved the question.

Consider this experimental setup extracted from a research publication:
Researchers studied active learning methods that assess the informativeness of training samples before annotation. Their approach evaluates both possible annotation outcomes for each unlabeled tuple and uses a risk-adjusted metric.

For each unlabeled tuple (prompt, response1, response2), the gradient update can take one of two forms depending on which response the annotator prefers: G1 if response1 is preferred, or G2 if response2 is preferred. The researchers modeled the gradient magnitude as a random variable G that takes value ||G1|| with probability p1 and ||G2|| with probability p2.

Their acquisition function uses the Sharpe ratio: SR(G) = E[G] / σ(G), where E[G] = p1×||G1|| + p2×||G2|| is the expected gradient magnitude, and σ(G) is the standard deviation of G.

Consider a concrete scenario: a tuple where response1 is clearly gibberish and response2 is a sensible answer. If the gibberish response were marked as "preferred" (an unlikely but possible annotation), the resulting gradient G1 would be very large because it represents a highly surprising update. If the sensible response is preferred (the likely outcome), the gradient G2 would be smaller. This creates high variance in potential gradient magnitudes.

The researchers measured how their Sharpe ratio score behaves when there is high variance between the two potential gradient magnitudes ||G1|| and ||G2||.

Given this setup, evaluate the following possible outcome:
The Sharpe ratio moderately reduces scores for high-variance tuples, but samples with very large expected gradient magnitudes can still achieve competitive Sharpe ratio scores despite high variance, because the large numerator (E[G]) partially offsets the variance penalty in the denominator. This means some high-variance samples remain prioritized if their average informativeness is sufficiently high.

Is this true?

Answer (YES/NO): NO